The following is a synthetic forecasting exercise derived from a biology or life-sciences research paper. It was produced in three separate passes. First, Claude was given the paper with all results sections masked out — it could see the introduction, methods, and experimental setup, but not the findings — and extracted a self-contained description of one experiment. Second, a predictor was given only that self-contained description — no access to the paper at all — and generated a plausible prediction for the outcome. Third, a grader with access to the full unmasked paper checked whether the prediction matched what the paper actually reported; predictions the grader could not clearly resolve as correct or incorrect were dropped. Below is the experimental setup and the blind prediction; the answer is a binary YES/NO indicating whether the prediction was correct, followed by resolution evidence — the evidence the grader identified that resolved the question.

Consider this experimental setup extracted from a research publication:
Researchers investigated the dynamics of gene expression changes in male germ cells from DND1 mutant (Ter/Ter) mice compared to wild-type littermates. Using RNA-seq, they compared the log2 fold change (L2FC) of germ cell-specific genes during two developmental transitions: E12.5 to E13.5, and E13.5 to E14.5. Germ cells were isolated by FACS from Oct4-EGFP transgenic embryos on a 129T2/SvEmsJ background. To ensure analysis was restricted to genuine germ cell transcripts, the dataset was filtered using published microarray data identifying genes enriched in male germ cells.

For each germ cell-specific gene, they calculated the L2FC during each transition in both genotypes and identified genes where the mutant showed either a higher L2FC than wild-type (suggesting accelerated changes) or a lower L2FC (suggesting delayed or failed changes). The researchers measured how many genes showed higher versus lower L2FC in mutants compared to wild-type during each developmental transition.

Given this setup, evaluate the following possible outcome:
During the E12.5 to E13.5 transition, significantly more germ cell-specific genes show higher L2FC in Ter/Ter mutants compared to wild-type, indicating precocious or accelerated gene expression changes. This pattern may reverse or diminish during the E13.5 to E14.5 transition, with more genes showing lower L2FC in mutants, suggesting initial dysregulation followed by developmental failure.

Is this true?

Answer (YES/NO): YES